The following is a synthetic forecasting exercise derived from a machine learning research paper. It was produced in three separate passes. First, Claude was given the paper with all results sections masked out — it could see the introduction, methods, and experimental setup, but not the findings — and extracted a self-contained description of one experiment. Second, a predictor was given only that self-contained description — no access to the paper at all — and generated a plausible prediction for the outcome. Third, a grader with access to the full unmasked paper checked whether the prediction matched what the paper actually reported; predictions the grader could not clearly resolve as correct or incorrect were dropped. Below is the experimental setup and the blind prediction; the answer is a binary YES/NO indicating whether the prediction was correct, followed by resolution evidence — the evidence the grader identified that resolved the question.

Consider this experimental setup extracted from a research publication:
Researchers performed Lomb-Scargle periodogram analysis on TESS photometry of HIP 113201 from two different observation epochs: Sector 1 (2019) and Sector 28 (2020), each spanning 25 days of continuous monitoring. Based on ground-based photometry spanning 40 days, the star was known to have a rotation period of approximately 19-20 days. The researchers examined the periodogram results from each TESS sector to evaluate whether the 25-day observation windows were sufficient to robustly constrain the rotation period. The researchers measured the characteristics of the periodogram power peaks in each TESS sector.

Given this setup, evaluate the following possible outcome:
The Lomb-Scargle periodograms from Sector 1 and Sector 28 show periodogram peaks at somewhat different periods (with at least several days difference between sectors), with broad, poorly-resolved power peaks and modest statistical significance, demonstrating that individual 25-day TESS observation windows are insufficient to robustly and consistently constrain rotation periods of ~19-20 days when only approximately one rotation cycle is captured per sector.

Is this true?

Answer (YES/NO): NO